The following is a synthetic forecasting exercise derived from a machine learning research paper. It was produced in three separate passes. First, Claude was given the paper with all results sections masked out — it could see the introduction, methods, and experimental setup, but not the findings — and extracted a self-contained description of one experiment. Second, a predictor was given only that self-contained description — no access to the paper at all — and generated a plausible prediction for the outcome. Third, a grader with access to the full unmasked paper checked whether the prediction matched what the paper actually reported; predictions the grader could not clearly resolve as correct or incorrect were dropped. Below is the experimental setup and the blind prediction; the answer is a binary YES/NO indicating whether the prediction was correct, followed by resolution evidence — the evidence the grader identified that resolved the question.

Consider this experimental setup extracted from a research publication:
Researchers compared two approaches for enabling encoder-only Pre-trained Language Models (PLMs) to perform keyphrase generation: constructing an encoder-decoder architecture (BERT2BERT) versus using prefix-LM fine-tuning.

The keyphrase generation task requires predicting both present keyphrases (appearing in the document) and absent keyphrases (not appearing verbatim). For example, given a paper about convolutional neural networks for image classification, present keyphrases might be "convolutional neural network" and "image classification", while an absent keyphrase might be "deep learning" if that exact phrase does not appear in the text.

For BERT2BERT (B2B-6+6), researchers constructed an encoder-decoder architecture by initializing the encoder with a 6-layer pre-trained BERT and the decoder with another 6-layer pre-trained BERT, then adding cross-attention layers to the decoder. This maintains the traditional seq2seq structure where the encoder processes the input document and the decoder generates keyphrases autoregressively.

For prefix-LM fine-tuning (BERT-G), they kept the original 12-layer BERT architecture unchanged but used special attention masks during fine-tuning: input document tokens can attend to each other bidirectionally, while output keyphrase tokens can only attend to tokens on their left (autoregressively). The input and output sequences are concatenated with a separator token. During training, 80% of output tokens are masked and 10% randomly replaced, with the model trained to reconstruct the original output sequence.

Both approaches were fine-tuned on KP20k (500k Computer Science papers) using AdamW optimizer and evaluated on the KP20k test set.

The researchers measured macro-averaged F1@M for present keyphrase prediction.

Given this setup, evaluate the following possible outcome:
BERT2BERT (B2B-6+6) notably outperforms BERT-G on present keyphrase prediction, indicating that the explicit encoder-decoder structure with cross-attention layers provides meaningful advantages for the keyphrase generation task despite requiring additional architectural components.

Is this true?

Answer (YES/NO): NO